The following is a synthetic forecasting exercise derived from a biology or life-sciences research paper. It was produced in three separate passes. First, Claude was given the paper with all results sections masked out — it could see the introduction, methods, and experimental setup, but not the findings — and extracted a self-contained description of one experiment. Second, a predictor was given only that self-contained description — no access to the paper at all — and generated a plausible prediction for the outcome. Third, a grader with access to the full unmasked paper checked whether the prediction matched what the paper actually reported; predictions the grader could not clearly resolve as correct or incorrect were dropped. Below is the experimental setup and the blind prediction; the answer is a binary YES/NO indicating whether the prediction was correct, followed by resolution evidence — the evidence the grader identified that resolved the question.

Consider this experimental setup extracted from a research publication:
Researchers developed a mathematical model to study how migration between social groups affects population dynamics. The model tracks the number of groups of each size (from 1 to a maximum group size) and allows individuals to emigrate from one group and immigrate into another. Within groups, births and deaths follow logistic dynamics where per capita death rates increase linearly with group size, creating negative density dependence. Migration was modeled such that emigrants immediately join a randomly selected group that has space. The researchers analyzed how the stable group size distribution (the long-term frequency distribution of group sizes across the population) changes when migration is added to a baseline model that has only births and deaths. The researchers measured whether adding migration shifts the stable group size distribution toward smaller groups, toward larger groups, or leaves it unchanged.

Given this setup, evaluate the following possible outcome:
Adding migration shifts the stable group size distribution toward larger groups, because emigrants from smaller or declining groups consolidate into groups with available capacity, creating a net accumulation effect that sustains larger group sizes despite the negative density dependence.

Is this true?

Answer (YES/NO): NO